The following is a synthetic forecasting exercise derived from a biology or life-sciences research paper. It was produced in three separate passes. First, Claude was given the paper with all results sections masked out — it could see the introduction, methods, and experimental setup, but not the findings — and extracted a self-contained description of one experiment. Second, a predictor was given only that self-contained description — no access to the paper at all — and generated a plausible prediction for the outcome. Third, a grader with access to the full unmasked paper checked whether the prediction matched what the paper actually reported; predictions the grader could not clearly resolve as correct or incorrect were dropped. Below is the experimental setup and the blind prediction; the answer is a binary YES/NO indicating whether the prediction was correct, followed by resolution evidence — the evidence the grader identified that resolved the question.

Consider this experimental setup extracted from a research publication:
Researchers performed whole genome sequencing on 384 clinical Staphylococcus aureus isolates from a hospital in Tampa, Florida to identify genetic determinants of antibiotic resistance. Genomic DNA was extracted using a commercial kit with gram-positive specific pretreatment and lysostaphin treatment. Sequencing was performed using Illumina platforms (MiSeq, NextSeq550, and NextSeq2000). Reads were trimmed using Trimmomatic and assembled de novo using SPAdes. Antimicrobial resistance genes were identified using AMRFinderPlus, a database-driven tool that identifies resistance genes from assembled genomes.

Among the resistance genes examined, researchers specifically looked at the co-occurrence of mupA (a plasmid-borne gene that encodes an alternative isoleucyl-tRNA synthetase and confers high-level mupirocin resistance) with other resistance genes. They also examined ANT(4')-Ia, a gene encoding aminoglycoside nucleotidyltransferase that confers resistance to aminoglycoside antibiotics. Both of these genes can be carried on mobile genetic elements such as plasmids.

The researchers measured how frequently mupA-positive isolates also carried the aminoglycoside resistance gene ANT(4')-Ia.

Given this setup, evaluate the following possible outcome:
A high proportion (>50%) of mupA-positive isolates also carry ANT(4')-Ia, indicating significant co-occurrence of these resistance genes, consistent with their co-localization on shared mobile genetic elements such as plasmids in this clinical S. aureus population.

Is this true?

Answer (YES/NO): YES